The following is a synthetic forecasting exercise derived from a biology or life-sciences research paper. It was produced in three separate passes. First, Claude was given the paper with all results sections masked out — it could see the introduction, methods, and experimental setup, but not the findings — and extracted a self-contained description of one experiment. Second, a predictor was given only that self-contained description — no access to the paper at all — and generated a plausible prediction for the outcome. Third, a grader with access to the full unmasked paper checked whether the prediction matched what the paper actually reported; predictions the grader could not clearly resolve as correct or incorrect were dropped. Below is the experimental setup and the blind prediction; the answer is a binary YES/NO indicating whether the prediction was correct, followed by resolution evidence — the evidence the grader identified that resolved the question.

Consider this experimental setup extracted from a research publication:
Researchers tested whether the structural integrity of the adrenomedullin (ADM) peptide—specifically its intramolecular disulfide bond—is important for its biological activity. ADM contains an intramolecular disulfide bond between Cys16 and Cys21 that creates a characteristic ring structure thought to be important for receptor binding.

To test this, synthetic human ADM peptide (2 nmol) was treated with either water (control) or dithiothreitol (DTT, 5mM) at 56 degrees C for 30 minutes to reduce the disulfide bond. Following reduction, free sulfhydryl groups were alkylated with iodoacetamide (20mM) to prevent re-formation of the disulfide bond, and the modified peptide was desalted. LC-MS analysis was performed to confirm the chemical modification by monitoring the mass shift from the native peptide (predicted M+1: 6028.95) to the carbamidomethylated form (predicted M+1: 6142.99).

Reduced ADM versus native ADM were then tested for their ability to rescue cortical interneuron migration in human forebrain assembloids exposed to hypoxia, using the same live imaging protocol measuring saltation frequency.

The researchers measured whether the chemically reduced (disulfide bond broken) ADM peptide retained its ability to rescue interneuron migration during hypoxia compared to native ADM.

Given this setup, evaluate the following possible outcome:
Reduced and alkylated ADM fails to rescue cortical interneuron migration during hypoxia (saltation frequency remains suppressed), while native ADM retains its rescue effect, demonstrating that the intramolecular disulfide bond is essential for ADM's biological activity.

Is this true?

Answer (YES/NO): YES